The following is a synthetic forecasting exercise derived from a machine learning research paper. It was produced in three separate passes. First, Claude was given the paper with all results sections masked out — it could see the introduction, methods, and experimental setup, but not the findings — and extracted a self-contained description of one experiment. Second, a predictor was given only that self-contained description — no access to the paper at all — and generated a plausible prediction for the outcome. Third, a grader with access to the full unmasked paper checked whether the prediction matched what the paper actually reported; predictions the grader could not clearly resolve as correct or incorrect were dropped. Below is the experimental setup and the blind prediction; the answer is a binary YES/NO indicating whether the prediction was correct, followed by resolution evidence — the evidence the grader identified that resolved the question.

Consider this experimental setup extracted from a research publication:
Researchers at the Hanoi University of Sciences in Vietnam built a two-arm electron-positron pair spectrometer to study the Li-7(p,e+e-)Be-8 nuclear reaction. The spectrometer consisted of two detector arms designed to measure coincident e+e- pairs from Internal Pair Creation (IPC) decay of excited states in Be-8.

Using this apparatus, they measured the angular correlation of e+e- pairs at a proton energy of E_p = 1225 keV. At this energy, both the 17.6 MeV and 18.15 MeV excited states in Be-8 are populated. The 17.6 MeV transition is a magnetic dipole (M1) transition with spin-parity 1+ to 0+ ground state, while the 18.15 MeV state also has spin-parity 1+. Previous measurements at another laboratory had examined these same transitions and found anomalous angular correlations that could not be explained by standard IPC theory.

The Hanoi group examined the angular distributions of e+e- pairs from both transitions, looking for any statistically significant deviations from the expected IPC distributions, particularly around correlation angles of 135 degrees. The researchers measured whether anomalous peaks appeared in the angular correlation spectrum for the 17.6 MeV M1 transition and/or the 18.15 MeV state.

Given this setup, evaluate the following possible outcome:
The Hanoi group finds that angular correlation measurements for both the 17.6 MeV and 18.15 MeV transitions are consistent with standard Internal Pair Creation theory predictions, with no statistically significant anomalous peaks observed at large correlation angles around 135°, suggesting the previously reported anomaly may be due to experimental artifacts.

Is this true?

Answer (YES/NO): NO